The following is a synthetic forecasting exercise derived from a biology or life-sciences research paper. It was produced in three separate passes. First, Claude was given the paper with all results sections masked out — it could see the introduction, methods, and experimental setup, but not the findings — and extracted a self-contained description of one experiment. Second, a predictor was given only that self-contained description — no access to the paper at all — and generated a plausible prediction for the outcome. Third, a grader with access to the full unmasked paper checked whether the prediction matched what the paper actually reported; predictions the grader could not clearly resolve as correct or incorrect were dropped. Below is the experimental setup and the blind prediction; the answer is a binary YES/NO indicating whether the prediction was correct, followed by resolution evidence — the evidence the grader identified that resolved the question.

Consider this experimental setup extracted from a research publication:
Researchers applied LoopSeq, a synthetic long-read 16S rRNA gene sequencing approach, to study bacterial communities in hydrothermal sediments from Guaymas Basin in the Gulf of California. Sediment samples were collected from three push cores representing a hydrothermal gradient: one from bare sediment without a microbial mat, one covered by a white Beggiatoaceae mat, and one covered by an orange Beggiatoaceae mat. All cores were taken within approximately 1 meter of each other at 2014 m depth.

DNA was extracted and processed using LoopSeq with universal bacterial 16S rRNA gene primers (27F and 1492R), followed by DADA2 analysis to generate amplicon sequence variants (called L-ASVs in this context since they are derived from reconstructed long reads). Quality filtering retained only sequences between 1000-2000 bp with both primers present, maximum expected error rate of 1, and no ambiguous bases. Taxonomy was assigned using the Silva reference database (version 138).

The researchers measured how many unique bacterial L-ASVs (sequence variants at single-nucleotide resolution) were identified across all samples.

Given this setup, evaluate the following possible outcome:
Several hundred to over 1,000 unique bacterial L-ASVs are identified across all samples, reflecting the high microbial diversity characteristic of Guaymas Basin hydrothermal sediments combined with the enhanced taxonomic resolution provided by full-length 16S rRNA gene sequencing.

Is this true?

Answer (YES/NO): NO